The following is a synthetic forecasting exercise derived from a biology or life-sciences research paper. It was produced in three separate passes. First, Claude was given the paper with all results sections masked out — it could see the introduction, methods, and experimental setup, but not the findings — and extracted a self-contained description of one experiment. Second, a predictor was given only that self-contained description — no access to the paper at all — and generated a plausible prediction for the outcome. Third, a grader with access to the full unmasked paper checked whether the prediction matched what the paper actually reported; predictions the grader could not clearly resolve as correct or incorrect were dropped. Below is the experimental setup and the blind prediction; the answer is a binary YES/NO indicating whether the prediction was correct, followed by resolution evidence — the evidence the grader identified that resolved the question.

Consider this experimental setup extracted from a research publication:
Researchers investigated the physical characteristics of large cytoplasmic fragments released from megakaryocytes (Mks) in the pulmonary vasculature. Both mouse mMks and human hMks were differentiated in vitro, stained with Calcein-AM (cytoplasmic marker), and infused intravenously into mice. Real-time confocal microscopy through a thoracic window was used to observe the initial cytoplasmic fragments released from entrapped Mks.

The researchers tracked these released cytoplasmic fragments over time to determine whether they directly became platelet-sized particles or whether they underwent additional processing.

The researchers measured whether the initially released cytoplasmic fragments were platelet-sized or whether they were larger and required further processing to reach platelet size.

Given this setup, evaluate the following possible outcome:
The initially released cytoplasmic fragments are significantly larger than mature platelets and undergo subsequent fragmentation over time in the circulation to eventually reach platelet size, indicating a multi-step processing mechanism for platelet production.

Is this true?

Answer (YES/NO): YES